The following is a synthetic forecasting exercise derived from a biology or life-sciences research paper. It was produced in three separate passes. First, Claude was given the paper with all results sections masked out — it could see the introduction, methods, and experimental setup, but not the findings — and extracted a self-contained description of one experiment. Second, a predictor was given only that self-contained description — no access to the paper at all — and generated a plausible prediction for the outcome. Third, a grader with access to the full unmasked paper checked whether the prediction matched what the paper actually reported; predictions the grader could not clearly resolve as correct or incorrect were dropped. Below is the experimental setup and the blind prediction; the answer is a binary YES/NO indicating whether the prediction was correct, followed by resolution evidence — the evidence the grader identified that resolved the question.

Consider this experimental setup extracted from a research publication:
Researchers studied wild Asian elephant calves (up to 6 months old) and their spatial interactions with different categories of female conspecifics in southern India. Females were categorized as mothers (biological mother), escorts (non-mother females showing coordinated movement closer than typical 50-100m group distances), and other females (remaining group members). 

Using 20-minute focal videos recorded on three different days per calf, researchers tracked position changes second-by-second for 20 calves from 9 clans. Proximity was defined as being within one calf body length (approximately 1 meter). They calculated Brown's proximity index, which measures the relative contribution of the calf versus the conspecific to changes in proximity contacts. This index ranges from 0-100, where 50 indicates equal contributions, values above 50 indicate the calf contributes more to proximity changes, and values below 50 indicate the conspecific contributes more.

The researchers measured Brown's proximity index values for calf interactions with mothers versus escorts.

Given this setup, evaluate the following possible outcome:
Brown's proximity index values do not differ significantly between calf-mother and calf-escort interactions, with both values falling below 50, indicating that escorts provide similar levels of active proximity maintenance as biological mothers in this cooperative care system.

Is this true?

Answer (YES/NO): NO